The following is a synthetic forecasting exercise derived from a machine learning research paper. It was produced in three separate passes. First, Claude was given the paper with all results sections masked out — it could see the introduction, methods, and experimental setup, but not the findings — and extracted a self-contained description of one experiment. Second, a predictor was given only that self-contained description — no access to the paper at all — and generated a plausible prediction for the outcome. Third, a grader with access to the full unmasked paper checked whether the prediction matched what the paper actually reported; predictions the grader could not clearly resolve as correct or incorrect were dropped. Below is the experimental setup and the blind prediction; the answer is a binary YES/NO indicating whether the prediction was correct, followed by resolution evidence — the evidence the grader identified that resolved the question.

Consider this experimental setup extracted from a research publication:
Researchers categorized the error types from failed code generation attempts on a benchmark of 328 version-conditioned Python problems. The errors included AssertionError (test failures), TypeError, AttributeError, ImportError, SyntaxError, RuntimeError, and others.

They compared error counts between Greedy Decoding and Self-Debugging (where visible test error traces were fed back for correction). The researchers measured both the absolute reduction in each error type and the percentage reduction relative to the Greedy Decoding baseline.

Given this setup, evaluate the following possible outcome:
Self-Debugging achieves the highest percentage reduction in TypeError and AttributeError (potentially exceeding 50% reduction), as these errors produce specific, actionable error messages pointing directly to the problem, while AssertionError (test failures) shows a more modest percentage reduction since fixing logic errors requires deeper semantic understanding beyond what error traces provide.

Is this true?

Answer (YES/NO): NO